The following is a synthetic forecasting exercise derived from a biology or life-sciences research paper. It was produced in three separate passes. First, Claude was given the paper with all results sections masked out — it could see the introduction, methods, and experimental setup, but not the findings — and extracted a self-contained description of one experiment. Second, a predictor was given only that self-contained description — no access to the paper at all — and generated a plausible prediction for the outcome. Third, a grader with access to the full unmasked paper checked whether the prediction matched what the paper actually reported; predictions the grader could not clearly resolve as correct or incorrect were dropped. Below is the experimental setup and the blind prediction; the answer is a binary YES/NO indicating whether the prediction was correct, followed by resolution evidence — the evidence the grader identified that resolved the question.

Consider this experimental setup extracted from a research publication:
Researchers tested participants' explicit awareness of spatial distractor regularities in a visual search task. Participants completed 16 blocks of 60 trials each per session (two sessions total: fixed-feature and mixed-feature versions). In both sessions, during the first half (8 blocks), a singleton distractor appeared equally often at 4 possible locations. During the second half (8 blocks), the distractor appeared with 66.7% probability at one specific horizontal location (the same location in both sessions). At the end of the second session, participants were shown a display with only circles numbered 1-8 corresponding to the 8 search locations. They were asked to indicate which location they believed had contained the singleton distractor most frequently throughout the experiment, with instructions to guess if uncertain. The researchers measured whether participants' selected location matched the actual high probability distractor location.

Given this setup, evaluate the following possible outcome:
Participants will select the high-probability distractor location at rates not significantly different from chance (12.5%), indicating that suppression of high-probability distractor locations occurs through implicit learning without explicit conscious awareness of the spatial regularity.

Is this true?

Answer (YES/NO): NO